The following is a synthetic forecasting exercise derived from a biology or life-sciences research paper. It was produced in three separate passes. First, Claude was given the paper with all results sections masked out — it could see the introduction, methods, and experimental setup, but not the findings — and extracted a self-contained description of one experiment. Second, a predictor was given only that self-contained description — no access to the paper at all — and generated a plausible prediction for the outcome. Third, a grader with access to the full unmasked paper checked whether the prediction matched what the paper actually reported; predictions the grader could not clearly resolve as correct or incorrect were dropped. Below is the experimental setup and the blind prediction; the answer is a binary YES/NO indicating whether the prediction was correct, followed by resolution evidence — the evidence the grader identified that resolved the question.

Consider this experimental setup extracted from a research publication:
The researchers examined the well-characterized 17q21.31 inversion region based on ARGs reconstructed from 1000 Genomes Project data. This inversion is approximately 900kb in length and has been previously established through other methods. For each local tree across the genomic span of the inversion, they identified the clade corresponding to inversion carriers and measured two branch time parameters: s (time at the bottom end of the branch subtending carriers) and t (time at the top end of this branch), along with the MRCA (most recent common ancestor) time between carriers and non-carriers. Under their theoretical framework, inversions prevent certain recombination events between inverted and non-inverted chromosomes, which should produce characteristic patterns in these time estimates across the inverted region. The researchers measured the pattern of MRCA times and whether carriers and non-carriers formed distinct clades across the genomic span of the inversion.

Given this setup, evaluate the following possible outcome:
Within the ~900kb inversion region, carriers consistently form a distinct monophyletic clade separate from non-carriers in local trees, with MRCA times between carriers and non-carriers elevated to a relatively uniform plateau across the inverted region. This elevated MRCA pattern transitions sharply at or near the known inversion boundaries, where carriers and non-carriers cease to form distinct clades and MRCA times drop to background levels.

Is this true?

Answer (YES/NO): NO